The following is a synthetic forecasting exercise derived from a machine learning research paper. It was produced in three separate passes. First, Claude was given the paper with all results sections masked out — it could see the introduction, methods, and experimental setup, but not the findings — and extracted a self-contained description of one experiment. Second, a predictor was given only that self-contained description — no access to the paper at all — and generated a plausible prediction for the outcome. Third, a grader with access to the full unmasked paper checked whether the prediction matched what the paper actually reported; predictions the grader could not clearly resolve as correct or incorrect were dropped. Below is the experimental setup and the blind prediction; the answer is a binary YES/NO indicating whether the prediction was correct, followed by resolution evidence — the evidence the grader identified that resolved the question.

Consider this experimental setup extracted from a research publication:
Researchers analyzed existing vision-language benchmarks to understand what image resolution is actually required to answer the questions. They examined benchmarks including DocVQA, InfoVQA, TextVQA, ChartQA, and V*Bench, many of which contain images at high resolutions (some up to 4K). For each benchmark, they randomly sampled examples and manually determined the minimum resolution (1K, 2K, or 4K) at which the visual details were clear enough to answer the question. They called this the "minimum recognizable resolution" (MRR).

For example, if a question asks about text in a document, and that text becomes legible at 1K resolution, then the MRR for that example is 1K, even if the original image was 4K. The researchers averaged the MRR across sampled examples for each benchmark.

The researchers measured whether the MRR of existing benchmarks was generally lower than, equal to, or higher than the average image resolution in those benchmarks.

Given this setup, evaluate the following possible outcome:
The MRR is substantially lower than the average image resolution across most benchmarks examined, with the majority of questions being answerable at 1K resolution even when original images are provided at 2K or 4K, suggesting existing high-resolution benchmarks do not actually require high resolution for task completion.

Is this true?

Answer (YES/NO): YES